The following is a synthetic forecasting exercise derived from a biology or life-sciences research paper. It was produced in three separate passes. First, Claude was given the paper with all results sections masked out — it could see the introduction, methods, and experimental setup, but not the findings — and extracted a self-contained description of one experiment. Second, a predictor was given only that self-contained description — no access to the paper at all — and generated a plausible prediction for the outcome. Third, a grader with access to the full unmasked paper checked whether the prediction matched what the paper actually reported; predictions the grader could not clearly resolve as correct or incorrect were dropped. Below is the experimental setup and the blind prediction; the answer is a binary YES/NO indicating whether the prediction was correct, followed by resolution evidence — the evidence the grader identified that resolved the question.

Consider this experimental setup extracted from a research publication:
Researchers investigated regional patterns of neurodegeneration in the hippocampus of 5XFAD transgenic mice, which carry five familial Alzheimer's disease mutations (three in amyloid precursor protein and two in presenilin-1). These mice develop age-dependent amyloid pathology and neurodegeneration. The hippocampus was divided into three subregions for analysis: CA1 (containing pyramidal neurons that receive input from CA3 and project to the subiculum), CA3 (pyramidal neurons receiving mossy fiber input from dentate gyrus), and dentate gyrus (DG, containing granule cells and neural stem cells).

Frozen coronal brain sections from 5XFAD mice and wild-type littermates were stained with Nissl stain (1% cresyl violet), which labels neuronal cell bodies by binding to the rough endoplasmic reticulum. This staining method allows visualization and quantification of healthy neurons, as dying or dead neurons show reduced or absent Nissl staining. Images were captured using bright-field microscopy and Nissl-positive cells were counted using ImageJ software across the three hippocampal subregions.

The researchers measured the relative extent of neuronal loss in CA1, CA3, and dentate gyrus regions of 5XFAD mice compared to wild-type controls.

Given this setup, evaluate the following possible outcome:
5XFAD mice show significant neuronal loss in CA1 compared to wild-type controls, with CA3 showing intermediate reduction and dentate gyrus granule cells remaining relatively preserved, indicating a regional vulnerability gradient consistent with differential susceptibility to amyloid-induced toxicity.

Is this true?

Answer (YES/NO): NO